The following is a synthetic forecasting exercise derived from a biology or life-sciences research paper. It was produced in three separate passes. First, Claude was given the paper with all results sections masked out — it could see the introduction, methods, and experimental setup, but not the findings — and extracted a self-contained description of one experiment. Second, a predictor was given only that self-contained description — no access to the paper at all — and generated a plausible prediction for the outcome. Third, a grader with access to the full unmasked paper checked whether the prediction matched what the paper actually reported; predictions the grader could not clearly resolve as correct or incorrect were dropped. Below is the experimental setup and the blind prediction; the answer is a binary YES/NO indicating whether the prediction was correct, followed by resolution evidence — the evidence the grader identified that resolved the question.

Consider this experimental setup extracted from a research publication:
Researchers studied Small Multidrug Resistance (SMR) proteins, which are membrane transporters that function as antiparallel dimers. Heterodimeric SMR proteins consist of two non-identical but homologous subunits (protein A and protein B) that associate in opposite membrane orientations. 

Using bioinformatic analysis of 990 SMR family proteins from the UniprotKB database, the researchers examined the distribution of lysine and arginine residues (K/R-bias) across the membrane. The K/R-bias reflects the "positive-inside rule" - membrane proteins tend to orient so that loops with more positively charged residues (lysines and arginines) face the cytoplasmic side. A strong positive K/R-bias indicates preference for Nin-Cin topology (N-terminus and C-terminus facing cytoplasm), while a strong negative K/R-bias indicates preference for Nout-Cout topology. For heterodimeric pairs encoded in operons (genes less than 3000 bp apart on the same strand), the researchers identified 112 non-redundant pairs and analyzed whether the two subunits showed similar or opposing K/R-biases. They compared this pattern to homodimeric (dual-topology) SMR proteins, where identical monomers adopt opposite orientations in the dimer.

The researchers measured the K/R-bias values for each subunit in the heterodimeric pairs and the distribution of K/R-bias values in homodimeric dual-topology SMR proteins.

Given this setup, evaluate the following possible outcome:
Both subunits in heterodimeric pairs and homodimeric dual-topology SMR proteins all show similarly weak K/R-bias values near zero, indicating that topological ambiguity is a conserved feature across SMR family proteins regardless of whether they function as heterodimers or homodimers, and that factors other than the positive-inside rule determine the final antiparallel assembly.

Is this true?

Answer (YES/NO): NO